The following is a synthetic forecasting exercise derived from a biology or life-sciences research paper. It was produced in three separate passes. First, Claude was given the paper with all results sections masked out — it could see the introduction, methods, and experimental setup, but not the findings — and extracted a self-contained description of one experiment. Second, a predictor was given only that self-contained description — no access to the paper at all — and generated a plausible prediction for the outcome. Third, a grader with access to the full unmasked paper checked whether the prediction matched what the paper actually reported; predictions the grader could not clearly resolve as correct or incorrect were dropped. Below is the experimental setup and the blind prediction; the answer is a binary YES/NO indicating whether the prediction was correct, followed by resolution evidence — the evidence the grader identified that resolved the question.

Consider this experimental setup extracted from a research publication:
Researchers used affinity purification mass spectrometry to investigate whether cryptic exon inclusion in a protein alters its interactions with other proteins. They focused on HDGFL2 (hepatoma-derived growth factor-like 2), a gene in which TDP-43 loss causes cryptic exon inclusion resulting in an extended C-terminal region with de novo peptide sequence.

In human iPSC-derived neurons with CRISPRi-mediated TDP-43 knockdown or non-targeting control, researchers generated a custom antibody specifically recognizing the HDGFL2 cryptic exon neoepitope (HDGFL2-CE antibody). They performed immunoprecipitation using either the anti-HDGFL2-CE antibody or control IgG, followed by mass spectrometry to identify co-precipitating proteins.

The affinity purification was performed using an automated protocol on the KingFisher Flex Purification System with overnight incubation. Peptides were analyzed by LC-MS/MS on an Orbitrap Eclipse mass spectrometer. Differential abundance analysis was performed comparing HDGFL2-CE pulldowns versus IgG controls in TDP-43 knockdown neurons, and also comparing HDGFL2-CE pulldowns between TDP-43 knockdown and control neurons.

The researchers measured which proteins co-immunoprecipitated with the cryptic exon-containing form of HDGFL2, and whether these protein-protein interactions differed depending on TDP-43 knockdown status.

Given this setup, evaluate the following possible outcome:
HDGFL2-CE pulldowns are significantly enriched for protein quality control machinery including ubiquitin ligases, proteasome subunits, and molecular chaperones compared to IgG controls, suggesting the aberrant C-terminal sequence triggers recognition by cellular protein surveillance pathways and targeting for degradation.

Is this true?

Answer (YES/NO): NO